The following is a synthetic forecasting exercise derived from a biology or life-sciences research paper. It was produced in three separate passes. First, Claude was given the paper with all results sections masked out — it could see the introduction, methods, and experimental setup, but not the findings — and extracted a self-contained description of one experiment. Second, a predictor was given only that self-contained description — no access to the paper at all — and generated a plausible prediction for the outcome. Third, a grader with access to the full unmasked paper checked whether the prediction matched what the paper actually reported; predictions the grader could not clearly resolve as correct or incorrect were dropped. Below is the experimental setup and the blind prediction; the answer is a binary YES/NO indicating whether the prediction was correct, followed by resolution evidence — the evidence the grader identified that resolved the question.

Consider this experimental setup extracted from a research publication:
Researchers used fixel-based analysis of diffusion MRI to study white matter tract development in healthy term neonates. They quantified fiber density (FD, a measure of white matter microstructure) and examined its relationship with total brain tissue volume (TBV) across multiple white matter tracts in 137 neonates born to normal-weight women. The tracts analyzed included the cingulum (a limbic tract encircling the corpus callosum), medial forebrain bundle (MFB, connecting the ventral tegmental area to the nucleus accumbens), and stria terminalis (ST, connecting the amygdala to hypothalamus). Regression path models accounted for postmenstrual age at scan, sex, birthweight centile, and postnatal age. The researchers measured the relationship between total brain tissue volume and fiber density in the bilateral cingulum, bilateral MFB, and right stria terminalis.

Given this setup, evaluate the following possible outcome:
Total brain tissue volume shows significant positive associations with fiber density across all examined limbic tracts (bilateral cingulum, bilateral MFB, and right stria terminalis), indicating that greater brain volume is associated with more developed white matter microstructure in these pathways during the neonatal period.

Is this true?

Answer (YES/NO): NO